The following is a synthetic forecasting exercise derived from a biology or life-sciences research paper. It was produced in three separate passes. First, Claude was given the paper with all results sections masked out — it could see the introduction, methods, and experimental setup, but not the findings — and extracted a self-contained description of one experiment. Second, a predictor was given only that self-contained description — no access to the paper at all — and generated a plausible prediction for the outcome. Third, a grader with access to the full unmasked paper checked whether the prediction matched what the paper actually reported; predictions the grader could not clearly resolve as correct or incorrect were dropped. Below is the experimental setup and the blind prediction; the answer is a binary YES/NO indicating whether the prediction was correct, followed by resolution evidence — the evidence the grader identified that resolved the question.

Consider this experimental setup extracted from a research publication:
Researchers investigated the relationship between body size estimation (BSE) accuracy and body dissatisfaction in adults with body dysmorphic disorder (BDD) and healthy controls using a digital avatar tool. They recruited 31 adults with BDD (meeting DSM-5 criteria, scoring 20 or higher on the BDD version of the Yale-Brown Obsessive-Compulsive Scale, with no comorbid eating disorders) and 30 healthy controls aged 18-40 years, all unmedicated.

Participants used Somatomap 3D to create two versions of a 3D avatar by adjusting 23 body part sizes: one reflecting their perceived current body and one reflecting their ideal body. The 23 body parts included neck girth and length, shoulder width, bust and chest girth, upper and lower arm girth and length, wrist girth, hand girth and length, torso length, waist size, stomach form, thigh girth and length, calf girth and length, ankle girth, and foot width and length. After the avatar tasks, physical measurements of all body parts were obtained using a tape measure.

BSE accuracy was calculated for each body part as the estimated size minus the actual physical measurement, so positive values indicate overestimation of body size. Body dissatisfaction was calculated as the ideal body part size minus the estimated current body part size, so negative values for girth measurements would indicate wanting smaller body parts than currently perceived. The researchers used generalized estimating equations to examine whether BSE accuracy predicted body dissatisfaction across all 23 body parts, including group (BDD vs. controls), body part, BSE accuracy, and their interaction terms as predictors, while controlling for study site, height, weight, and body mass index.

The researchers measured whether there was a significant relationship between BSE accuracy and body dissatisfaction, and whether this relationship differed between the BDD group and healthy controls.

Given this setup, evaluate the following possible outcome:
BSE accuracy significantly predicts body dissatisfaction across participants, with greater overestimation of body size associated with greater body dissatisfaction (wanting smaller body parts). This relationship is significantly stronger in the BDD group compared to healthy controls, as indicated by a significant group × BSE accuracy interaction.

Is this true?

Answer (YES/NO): NO